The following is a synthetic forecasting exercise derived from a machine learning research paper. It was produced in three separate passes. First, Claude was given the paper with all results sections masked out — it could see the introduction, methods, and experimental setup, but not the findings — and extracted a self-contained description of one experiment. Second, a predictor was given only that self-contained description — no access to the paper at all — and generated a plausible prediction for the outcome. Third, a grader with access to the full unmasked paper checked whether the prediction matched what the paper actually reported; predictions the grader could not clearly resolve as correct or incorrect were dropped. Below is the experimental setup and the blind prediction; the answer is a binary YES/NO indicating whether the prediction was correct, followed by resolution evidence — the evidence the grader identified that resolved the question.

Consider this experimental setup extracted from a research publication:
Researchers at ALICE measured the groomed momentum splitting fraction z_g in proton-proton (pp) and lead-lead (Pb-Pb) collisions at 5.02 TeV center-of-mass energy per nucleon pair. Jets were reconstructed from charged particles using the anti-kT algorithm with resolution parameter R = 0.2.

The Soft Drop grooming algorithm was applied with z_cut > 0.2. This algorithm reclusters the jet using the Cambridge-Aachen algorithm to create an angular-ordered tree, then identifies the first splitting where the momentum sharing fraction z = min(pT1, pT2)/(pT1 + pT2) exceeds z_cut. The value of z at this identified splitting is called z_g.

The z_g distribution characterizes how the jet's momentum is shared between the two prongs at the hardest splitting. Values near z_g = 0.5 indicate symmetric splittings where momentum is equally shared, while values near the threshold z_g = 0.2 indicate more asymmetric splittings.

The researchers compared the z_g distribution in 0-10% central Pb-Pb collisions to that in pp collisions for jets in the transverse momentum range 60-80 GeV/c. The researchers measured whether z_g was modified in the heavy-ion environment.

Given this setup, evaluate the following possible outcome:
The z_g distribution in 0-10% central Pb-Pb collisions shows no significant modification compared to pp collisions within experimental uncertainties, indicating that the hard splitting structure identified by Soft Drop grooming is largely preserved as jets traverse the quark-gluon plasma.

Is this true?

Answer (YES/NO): YES